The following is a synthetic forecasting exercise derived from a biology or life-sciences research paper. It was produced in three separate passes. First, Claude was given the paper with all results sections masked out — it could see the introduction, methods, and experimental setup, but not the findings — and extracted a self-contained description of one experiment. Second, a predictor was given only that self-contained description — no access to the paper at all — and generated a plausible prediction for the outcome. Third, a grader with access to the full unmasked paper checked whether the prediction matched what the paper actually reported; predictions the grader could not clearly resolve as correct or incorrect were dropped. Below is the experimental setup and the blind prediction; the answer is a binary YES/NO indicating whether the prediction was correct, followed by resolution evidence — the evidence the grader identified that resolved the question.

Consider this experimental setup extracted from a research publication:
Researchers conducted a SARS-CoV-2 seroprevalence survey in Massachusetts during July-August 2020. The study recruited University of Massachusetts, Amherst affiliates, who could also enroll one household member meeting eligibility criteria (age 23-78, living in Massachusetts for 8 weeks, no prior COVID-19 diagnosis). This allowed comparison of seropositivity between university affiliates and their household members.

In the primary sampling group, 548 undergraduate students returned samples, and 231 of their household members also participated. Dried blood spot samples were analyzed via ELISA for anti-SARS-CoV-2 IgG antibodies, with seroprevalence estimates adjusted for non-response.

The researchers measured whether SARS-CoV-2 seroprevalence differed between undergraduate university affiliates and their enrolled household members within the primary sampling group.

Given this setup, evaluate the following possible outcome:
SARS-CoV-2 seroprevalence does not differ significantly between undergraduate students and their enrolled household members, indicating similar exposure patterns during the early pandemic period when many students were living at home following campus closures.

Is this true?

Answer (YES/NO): YES